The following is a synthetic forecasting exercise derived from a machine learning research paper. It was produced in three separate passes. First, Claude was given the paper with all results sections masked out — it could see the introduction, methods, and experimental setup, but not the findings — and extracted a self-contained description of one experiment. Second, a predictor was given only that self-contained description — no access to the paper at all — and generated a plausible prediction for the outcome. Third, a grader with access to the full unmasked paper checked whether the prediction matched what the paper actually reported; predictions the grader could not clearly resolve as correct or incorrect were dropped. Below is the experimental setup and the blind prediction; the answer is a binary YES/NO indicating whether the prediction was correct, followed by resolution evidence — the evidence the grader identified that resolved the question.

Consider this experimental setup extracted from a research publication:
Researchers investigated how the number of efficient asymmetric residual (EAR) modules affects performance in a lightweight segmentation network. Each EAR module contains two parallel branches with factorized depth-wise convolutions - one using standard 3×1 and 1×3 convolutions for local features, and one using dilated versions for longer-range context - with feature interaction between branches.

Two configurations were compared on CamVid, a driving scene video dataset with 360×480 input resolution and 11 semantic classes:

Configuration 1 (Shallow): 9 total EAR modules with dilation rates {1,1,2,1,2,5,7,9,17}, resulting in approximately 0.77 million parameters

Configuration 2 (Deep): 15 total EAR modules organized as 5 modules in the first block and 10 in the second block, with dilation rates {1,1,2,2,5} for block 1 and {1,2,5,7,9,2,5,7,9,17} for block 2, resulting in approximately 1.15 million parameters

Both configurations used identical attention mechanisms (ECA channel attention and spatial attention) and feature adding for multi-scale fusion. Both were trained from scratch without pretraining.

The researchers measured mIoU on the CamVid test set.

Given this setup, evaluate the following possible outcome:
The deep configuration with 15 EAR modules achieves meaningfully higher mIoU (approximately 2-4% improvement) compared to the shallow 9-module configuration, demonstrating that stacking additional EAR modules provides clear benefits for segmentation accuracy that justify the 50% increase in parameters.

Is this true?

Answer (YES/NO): NO